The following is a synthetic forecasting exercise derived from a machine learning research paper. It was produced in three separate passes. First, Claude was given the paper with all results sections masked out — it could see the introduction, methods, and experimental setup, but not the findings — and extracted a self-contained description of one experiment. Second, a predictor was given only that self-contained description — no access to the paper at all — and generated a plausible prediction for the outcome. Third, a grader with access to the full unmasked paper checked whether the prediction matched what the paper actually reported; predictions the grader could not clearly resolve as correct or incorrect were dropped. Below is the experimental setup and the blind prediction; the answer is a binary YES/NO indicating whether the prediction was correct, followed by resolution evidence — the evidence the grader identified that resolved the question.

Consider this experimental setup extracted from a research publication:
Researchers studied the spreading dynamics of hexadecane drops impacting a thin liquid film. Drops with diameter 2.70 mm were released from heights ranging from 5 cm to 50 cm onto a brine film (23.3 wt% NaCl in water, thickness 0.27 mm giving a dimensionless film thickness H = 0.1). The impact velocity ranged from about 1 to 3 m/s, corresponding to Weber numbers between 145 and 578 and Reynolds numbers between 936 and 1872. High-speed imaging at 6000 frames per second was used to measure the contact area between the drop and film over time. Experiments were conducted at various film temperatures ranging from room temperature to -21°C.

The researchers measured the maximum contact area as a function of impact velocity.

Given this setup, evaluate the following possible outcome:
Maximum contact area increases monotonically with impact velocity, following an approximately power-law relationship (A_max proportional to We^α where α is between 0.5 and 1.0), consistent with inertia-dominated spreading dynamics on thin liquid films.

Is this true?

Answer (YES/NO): YES